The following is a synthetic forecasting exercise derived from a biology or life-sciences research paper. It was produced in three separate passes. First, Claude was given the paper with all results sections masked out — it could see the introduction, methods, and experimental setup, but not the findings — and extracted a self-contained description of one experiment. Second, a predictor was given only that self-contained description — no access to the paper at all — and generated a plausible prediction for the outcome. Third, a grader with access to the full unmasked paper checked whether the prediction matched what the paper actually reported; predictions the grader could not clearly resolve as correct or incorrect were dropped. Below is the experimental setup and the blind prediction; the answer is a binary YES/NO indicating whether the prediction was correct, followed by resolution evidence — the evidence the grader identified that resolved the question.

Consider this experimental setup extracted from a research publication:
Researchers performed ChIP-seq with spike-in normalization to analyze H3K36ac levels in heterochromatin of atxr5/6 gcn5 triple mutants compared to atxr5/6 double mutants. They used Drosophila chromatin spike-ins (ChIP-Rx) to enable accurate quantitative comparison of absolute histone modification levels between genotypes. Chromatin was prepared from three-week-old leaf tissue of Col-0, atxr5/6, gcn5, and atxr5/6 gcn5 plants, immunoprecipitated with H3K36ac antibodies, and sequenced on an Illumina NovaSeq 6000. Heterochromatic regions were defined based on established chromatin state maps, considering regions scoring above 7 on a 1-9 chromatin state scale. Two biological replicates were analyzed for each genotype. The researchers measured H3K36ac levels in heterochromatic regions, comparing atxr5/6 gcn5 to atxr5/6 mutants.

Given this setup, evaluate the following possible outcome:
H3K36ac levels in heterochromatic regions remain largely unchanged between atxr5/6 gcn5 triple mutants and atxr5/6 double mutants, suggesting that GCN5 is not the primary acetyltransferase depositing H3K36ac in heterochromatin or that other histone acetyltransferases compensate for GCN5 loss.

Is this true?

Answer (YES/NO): NO